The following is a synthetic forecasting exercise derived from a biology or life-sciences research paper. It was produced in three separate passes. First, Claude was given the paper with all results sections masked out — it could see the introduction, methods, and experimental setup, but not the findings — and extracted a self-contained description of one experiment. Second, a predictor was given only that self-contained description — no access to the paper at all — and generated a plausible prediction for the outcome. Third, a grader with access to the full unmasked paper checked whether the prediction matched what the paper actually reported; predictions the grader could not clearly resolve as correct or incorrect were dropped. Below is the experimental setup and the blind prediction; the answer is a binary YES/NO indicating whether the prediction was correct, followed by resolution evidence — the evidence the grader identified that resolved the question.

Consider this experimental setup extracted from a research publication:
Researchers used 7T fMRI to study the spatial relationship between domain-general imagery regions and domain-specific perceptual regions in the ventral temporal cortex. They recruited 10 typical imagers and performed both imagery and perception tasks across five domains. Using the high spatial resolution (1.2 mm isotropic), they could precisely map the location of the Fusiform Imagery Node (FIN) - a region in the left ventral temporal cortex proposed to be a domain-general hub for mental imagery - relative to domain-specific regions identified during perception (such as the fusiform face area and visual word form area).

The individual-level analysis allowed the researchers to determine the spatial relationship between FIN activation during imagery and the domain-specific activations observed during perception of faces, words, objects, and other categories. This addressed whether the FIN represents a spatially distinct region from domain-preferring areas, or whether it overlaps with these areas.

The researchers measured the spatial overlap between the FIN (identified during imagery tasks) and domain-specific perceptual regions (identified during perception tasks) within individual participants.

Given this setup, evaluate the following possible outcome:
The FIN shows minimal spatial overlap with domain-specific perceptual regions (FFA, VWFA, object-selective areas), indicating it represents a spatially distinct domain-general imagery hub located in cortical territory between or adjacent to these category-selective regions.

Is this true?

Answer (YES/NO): NO